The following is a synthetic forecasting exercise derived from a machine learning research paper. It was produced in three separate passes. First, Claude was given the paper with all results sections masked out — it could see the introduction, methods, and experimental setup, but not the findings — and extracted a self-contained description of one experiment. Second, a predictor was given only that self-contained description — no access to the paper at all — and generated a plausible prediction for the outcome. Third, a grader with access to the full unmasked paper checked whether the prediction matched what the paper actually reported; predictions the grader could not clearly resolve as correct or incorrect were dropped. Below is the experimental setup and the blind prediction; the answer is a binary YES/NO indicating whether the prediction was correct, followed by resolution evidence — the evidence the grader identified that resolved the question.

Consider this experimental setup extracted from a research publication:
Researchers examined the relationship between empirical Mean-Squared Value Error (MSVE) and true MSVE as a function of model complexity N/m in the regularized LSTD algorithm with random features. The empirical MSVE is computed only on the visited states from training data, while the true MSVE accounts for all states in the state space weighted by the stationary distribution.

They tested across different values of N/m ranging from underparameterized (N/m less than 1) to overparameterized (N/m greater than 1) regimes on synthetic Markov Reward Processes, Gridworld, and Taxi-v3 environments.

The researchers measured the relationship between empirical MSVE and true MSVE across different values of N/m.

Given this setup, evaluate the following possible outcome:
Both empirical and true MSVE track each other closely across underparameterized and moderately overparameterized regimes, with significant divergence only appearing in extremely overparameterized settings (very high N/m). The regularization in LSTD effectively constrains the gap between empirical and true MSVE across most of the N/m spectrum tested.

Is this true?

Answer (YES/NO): NO